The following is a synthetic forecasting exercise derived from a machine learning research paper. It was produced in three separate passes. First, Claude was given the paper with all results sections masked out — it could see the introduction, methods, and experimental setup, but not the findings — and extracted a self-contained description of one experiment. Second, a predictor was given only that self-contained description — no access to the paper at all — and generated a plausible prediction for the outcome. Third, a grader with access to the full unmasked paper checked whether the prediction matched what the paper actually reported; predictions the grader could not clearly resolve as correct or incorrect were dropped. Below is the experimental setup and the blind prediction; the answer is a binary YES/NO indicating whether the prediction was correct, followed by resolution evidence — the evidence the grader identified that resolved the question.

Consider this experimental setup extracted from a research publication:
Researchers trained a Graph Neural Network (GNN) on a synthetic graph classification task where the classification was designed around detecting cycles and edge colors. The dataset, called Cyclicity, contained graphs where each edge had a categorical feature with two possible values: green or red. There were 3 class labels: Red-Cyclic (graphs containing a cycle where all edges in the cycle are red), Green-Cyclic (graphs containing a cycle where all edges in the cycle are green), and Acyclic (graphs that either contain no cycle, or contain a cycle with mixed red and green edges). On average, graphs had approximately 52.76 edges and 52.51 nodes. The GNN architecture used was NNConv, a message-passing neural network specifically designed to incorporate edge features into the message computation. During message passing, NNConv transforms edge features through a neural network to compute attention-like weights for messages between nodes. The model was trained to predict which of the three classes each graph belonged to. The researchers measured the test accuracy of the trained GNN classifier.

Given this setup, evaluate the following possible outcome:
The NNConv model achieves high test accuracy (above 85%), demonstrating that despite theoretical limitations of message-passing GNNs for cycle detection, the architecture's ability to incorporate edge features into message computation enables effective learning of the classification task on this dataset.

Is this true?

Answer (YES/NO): YES